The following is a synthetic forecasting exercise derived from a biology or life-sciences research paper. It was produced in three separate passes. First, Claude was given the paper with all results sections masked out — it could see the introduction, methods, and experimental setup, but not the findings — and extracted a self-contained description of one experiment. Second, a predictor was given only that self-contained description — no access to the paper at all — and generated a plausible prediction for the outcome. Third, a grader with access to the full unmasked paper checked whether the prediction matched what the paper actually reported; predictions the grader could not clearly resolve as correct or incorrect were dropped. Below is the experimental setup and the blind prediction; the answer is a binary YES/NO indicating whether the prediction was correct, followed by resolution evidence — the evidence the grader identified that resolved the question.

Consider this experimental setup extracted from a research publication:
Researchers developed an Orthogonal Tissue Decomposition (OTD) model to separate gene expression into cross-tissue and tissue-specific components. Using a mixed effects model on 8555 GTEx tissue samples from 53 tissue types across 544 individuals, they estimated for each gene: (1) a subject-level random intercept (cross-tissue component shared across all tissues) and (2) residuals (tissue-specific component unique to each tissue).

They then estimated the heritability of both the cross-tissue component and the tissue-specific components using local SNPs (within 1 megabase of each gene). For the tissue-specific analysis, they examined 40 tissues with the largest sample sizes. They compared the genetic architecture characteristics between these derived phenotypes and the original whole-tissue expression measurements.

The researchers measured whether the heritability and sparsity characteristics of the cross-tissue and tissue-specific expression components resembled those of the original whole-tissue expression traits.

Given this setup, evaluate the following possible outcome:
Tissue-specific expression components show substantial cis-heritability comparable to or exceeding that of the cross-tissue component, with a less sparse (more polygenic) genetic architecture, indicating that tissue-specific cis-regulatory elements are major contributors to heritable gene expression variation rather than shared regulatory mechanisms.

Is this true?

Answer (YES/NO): NO